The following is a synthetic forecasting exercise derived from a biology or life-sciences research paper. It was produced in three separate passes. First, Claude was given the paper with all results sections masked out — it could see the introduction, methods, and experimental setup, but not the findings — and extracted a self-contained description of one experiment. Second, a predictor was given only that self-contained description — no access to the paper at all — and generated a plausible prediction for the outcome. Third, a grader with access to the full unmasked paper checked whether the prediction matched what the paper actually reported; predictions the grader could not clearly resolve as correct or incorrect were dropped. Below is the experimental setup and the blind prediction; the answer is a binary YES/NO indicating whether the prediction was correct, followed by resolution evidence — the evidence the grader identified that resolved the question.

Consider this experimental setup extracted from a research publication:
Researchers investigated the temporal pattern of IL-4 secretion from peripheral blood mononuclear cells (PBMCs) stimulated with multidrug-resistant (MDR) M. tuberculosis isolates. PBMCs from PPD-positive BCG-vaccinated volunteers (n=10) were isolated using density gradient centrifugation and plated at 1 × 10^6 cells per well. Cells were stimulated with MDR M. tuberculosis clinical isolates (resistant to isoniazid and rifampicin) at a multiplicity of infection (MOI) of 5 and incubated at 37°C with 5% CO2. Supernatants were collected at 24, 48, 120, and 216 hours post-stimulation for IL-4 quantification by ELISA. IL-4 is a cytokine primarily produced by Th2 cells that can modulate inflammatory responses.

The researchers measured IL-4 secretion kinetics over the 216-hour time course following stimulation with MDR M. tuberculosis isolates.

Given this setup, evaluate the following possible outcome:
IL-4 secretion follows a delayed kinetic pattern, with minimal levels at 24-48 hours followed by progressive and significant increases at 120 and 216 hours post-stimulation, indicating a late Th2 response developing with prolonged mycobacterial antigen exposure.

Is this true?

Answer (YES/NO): NO